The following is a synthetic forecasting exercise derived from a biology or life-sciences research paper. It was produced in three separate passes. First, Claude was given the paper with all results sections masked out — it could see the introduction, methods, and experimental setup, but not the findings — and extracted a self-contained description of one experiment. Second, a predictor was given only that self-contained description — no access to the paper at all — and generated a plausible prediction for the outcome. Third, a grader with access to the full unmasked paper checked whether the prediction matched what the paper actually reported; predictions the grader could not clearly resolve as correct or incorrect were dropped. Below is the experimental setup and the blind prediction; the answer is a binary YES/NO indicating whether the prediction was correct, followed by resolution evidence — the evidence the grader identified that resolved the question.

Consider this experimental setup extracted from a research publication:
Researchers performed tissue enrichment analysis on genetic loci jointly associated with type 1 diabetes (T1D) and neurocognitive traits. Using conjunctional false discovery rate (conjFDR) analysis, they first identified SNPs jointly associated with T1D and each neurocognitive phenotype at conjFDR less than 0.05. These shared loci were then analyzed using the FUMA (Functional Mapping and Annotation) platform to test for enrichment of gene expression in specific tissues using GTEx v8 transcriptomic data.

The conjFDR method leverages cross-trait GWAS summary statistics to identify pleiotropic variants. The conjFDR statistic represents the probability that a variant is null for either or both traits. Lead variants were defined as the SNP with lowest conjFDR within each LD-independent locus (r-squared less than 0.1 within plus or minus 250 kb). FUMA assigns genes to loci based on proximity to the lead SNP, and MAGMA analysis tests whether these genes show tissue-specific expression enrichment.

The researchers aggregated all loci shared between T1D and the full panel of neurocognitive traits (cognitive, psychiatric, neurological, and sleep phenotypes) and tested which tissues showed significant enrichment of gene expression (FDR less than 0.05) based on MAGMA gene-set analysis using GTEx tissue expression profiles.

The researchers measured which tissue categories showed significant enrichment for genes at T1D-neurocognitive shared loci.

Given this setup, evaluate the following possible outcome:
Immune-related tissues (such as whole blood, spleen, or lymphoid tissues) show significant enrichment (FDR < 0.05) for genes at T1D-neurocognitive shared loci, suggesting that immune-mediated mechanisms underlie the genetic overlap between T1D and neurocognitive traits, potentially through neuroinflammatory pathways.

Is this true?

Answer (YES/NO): YES